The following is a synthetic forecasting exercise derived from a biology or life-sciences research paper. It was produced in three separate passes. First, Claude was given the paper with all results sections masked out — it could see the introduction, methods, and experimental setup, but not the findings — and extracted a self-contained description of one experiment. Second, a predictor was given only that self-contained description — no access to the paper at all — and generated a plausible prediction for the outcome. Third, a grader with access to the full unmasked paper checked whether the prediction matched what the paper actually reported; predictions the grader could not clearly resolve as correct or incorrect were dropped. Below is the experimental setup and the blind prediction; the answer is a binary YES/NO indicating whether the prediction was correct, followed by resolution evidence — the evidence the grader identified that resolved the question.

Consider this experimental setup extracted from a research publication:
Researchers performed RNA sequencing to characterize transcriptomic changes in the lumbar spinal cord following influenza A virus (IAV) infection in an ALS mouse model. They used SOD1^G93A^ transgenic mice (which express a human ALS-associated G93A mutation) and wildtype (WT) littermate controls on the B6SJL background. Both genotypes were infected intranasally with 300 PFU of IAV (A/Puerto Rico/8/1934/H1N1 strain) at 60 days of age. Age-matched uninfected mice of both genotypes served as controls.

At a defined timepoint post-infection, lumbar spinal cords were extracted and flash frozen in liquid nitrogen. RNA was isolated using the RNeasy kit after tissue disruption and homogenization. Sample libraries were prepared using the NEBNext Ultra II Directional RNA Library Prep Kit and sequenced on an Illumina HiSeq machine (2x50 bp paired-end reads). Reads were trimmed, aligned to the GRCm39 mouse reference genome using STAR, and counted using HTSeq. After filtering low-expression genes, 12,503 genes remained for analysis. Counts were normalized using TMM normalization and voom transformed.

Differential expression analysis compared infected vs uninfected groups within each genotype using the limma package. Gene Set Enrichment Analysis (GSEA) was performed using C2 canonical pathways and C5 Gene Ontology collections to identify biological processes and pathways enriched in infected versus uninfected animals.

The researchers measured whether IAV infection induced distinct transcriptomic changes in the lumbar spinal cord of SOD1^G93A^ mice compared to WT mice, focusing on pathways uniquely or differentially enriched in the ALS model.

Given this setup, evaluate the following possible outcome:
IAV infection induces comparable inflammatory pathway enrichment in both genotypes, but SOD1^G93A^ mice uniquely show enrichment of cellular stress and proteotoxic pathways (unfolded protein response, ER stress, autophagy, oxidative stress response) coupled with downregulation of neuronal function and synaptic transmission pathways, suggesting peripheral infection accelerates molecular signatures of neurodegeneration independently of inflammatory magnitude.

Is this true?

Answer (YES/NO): NO